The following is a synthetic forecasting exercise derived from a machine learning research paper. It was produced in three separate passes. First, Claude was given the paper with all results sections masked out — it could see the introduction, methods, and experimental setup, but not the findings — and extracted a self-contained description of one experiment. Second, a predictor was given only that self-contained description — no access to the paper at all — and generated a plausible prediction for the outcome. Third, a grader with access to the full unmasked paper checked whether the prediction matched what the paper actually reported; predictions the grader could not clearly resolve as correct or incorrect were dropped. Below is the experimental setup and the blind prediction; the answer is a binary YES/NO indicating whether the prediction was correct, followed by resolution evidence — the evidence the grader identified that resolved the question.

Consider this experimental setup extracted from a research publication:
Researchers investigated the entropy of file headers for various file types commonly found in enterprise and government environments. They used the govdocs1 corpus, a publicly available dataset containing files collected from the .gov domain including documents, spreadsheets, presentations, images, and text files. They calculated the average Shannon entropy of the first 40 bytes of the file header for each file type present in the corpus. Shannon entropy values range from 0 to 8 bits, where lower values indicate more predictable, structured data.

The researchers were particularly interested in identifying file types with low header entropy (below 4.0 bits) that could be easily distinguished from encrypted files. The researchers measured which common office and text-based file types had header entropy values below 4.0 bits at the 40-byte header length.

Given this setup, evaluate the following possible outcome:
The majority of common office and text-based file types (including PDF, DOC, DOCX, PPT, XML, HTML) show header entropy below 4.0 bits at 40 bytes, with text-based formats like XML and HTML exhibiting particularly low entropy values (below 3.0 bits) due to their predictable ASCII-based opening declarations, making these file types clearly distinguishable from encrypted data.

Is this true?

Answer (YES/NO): NO